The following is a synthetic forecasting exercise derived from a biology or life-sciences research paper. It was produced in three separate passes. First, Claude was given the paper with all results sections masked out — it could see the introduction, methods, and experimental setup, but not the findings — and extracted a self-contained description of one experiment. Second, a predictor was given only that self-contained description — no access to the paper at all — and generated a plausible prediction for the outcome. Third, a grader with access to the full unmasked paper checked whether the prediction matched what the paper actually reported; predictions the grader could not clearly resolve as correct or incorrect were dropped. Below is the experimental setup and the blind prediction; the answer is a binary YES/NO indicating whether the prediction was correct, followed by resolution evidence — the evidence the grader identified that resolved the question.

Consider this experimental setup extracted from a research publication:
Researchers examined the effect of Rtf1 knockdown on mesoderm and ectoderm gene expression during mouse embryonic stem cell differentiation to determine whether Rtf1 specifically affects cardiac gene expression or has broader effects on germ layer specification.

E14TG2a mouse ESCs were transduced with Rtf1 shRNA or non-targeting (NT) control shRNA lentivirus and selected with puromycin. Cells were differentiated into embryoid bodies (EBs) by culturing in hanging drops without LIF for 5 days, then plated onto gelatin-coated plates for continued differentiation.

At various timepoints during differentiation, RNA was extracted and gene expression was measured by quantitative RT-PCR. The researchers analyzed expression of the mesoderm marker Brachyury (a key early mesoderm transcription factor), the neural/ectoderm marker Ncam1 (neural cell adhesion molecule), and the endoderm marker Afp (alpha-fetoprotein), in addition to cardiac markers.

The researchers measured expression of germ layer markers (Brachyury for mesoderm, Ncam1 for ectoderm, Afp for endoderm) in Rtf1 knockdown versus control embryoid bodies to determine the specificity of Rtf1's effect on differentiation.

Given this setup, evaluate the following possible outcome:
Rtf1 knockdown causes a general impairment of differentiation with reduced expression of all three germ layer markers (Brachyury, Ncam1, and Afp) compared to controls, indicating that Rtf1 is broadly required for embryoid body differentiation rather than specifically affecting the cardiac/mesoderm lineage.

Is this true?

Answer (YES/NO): NO